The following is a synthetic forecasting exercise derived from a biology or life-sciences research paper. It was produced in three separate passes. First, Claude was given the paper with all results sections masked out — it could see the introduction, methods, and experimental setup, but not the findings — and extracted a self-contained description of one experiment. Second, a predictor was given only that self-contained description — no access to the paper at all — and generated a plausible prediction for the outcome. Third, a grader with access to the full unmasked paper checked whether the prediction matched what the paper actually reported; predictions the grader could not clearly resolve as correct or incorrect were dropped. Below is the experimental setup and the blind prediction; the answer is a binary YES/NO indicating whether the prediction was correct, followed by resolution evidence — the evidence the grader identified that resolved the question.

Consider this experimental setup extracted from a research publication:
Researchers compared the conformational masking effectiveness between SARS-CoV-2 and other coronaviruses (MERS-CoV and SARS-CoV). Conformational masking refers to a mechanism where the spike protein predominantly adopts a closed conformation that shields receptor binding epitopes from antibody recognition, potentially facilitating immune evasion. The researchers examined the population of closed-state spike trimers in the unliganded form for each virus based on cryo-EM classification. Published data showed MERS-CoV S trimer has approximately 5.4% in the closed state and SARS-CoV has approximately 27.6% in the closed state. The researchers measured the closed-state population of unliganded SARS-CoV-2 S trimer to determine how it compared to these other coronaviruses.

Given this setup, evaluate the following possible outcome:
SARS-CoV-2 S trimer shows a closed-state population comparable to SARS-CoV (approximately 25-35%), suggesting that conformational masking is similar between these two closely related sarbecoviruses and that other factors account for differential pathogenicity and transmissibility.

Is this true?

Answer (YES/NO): NO